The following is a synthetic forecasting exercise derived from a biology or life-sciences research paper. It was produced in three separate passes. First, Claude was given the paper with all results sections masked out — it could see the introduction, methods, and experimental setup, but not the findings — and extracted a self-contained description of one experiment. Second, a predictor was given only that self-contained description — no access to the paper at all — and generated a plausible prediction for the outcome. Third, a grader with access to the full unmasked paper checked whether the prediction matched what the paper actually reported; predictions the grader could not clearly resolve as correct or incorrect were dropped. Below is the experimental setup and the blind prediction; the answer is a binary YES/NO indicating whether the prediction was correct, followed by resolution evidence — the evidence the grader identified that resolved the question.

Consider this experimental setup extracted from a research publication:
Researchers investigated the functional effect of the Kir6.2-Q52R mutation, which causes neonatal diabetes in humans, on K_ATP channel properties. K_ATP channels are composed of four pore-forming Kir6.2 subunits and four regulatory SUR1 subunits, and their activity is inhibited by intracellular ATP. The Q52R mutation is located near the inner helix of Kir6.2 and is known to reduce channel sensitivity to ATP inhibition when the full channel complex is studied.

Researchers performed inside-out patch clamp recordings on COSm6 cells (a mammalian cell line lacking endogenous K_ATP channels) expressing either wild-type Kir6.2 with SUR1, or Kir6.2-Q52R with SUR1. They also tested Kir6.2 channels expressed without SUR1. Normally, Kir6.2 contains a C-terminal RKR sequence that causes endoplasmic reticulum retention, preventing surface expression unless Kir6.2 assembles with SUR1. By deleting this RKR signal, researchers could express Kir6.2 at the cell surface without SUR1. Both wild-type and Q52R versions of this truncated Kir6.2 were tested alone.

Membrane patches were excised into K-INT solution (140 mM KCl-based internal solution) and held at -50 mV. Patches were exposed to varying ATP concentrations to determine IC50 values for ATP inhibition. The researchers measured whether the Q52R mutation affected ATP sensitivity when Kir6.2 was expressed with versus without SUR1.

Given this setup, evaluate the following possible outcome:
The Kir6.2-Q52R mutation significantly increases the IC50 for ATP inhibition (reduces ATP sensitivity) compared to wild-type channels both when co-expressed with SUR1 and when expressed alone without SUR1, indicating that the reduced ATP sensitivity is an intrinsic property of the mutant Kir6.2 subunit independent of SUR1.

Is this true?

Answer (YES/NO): NO